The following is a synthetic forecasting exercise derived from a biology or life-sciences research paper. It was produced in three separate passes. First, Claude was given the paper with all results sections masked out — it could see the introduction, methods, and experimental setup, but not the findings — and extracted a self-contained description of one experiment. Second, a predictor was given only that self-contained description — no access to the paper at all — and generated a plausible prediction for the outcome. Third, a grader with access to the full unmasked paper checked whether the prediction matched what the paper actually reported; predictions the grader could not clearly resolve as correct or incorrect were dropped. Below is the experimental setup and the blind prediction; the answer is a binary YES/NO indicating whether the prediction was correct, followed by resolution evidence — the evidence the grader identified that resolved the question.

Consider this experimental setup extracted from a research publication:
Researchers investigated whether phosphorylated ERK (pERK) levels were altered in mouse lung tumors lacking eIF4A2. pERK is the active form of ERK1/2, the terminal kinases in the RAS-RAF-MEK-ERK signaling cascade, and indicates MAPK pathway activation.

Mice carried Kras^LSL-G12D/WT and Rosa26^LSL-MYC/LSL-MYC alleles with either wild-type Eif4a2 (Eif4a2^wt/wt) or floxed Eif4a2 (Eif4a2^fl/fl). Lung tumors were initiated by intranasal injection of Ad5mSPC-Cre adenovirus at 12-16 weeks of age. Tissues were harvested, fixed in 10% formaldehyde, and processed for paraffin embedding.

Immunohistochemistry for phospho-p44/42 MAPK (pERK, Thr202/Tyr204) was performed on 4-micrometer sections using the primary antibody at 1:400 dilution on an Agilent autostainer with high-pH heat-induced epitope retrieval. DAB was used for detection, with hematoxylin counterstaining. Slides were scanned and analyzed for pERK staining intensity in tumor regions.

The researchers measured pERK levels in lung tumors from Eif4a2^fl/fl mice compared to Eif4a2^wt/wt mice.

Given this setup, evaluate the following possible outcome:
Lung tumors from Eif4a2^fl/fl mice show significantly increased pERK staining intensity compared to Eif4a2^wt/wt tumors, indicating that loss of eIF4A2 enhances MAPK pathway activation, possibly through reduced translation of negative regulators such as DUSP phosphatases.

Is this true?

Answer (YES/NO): YES